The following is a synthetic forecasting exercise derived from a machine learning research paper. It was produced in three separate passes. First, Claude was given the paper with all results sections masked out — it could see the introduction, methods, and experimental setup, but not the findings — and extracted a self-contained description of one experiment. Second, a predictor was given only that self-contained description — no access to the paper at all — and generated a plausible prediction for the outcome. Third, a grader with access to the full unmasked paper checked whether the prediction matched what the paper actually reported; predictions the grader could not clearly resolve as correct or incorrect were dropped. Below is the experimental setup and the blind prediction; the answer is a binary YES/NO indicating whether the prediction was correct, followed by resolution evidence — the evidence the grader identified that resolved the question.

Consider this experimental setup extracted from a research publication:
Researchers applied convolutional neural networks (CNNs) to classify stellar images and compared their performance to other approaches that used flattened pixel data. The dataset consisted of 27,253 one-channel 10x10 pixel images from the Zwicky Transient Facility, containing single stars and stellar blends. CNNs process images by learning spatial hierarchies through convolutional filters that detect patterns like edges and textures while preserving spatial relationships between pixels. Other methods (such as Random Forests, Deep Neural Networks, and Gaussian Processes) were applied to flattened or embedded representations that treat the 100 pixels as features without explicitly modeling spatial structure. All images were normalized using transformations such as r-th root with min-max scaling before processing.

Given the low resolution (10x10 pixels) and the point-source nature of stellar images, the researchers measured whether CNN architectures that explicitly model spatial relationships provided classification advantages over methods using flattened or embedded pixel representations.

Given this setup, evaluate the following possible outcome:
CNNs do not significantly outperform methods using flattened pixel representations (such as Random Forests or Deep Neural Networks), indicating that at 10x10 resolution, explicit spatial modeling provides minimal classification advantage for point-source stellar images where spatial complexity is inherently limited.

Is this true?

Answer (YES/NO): YES